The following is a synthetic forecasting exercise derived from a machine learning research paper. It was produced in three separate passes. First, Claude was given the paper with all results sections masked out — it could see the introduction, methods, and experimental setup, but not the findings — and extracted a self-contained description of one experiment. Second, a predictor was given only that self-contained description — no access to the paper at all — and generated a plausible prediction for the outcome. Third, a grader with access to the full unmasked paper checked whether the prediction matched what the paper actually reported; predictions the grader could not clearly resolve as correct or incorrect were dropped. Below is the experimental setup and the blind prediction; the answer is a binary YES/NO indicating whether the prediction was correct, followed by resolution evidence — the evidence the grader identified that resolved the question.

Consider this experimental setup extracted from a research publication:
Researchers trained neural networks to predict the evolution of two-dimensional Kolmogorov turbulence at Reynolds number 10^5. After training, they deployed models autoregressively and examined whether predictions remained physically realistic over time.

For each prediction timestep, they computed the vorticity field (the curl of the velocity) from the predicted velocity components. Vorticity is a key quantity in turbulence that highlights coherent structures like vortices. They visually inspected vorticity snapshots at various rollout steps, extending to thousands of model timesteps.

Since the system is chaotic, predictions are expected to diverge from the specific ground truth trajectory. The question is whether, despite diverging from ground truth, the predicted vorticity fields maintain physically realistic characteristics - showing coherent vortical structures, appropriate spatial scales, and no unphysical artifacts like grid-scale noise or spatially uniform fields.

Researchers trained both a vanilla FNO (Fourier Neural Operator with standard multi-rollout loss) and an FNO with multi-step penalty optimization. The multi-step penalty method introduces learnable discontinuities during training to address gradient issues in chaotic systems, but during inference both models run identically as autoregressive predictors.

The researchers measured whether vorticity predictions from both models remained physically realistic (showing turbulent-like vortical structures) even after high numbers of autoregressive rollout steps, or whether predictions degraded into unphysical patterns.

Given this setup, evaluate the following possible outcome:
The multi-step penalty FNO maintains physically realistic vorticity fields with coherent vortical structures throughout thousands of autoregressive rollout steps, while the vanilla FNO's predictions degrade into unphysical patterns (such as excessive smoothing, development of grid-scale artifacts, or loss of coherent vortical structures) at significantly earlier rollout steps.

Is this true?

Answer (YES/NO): NO